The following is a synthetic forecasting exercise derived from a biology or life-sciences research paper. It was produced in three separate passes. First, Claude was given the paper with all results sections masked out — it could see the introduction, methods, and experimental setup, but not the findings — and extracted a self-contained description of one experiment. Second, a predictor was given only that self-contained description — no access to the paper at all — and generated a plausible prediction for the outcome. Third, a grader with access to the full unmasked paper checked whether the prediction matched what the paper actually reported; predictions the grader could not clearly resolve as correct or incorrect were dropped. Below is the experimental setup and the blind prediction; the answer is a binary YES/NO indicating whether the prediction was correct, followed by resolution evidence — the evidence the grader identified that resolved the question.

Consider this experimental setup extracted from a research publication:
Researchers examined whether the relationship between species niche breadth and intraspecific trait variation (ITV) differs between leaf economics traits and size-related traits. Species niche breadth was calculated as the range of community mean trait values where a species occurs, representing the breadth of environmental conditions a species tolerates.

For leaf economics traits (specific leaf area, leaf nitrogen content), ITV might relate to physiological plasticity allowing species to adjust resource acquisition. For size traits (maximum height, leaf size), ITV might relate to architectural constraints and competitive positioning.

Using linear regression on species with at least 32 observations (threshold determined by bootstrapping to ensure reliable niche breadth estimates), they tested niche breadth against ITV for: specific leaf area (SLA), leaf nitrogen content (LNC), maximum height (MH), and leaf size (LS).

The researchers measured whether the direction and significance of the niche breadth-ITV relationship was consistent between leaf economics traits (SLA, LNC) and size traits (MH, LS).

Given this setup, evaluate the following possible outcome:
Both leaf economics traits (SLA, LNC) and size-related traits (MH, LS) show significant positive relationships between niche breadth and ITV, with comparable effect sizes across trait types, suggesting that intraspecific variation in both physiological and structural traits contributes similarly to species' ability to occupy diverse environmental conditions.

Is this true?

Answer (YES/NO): NO